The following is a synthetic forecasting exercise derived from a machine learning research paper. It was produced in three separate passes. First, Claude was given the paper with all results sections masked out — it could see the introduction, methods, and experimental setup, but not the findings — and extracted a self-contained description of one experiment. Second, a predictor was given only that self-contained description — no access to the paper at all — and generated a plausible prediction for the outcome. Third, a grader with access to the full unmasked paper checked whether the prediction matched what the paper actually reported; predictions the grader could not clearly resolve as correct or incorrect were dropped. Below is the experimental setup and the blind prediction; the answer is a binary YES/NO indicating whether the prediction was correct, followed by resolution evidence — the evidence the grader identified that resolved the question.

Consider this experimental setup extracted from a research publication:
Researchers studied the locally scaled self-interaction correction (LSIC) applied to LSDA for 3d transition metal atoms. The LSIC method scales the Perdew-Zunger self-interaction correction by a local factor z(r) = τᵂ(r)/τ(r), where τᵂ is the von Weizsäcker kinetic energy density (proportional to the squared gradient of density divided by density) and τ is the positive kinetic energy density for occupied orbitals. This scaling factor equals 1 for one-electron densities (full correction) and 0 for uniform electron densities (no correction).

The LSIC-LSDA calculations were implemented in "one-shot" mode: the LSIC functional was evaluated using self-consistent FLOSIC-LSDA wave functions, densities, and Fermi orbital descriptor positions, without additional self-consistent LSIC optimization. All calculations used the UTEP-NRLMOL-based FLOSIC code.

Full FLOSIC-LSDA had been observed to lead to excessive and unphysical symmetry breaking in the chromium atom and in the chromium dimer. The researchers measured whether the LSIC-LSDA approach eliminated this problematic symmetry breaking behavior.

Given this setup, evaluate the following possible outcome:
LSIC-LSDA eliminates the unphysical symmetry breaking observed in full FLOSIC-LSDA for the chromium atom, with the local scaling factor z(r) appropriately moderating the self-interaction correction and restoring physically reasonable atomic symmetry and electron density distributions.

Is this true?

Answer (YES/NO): YES